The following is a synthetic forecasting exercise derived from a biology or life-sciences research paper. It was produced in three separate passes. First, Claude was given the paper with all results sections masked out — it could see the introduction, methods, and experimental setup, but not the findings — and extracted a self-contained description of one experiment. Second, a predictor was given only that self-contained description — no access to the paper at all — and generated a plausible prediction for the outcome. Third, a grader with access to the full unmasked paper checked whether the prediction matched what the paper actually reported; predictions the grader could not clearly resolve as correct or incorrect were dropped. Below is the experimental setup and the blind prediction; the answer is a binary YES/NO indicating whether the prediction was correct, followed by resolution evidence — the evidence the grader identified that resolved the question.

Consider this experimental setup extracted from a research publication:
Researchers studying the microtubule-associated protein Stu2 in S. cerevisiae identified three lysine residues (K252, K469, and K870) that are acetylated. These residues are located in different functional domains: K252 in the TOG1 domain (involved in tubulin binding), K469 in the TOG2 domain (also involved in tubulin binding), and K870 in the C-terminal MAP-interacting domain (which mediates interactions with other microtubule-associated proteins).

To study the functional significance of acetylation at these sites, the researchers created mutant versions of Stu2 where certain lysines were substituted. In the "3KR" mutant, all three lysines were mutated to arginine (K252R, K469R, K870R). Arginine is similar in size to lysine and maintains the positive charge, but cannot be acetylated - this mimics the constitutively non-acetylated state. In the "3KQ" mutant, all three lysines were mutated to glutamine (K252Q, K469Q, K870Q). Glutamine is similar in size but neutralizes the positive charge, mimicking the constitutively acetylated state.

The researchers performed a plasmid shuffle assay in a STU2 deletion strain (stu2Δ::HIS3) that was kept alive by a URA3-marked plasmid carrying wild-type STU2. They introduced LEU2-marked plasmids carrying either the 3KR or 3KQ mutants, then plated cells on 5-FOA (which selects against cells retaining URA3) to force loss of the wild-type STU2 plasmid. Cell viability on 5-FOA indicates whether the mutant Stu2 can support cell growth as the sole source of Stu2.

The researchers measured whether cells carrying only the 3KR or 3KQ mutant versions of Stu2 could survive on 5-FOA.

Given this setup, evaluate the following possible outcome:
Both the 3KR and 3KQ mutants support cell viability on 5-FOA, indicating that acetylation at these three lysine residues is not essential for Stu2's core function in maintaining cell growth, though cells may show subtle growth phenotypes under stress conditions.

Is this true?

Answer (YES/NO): YES